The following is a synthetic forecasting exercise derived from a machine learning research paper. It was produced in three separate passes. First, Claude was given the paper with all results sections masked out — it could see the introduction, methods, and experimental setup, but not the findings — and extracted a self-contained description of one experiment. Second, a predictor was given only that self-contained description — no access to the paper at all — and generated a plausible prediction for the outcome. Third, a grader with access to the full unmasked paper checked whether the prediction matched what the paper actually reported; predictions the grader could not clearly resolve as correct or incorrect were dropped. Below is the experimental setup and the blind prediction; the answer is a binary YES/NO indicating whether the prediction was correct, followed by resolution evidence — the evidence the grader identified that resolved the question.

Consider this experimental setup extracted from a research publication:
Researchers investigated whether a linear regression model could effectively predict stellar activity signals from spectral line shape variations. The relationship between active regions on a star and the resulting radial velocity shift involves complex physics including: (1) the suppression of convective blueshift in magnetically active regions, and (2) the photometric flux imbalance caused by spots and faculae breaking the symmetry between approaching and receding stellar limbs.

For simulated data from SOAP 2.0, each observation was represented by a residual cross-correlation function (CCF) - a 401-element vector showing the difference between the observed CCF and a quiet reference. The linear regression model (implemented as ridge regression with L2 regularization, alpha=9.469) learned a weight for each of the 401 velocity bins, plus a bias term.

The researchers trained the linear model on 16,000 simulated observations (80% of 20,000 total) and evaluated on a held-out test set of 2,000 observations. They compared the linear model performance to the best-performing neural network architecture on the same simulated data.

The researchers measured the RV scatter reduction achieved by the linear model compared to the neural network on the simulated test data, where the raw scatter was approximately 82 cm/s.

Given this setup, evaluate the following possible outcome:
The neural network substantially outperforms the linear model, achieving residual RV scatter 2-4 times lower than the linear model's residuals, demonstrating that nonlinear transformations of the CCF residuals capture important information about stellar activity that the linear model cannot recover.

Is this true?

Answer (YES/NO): NO